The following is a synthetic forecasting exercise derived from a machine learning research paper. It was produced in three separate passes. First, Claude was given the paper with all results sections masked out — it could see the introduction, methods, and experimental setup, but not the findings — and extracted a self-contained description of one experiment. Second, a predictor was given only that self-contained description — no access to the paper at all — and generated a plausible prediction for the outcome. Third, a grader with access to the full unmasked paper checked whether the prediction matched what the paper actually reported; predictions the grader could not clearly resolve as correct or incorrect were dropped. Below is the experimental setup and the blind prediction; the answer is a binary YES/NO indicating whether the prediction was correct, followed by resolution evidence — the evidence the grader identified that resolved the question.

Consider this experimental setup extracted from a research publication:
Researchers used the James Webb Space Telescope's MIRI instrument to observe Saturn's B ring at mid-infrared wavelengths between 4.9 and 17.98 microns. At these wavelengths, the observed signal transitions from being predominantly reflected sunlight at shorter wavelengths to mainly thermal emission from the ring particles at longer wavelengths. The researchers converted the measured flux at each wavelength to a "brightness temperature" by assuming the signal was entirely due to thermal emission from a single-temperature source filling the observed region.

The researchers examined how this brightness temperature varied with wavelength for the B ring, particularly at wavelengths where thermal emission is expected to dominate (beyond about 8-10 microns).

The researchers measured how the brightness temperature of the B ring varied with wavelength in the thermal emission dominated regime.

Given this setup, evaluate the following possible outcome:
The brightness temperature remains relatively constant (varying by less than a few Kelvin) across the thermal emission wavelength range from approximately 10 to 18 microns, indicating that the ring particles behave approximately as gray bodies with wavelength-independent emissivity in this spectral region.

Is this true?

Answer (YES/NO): NO